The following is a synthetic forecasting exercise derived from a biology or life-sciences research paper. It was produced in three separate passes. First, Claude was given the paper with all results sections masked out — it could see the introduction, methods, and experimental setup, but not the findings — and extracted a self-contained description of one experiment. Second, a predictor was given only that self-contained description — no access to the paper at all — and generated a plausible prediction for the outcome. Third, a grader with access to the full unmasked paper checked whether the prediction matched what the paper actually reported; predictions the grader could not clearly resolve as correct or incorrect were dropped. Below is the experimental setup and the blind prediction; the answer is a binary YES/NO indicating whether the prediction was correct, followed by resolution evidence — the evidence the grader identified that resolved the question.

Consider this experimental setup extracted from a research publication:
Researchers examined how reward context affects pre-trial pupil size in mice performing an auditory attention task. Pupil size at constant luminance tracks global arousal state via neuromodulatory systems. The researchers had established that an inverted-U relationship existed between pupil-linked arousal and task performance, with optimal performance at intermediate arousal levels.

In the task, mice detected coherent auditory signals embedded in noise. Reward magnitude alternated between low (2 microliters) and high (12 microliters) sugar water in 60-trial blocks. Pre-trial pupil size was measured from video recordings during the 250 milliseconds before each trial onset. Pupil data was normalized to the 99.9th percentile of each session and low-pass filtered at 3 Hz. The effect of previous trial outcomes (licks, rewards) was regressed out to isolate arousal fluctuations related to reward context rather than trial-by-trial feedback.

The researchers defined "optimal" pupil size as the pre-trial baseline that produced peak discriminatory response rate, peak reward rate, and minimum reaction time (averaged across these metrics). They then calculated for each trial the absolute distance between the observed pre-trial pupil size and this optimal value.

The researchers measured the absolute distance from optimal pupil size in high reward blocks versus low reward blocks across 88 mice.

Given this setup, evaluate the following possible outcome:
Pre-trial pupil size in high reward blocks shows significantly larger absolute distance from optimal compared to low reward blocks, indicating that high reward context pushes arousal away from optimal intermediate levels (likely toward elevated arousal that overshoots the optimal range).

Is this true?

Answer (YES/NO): NO